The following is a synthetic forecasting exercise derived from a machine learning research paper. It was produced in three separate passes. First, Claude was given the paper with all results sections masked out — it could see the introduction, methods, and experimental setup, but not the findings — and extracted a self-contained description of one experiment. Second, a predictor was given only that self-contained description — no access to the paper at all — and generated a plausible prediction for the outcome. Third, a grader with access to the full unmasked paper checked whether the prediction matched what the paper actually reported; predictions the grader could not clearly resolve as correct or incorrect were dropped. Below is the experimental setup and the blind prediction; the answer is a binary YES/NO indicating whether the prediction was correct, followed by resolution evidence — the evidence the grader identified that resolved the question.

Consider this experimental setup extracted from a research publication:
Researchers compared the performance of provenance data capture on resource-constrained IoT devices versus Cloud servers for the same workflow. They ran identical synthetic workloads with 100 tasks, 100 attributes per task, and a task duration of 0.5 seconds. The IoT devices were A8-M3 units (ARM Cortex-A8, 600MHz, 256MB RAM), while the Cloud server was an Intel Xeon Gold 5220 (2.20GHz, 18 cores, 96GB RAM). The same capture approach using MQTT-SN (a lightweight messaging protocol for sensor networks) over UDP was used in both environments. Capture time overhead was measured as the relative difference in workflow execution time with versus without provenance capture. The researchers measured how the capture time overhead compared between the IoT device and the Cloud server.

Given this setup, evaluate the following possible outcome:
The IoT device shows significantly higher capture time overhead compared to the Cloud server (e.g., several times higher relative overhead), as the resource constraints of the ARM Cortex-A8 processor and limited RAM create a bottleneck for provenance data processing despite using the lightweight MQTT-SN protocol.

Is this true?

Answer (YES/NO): YES